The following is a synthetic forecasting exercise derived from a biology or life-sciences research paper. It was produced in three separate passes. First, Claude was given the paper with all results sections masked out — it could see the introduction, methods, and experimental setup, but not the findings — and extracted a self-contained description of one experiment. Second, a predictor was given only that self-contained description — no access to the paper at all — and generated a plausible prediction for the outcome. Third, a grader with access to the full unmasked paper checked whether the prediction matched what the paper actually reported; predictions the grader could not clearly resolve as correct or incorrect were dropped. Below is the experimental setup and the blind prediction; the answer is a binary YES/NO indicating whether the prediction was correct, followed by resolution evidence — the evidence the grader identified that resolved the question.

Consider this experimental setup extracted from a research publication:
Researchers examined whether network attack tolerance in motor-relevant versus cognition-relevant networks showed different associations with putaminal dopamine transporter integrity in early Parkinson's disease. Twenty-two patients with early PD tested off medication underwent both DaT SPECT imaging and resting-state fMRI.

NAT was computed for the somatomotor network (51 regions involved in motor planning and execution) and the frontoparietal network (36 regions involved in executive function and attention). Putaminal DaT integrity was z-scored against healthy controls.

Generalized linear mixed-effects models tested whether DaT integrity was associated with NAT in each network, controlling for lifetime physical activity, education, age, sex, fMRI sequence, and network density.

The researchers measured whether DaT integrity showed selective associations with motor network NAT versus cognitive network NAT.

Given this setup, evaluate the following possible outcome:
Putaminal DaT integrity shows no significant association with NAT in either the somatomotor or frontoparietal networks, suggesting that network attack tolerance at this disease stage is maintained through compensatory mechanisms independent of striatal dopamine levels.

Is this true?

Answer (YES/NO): NO